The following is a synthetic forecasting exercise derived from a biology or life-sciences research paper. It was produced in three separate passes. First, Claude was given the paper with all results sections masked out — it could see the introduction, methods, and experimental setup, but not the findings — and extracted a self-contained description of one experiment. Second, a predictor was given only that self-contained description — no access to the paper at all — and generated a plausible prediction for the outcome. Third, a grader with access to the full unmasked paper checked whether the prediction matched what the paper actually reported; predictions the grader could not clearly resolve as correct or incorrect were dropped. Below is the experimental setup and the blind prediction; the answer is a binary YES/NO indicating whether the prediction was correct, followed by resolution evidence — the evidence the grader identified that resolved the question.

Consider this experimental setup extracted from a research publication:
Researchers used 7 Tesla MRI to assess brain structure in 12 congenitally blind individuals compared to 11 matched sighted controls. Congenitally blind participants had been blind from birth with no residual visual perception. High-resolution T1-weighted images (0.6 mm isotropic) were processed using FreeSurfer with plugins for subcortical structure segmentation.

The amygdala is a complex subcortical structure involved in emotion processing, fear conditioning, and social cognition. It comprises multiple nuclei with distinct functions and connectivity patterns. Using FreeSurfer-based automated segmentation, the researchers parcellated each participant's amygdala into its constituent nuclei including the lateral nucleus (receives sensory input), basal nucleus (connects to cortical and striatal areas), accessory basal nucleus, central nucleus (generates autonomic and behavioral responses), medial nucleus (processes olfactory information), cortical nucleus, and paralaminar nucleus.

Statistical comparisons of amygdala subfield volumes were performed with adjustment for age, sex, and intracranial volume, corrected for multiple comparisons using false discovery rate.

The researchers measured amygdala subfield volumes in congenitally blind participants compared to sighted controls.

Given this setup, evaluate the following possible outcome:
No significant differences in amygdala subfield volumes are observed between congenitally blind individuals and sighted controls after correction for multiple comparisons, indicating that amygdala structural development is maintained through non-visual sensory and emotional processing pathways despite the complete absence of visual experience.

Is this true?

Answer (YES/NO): YES